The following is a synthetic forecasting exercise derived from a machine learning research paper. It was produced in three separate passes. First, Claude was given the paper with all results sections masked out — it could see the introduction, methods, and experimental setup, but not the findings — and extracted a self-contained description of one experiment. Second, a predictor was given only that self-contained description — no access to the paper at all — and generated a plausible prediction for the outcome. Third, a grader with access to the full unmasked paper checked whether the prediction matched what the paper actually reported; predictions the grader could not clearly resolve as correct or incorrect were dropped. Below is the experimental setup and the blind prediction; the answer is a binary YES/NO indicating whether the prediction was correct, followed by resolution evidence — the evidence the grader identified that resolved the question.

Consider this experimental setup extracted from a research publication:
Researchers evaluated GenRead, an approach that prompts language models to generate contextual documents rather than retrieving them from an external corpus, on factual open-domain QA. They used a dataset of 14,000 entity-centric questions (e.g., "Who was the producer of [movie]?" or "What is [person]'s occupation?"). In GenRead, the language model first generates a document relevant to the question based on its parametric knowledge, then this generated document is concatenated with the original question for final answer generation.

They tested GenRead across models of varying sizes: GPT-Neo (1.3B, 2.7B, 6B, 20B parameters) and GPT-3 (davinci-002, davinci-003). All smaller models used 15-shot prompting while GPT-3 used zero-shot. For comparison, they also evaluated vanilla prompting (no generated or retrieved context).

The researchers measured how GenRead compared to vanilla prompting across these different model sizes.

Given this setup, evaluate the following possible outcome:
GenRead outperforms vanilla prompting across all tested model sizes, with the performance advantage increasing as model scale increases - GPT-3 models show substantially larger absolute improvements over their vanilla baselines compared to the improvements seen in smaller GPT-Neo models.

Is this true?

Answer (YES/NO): NO